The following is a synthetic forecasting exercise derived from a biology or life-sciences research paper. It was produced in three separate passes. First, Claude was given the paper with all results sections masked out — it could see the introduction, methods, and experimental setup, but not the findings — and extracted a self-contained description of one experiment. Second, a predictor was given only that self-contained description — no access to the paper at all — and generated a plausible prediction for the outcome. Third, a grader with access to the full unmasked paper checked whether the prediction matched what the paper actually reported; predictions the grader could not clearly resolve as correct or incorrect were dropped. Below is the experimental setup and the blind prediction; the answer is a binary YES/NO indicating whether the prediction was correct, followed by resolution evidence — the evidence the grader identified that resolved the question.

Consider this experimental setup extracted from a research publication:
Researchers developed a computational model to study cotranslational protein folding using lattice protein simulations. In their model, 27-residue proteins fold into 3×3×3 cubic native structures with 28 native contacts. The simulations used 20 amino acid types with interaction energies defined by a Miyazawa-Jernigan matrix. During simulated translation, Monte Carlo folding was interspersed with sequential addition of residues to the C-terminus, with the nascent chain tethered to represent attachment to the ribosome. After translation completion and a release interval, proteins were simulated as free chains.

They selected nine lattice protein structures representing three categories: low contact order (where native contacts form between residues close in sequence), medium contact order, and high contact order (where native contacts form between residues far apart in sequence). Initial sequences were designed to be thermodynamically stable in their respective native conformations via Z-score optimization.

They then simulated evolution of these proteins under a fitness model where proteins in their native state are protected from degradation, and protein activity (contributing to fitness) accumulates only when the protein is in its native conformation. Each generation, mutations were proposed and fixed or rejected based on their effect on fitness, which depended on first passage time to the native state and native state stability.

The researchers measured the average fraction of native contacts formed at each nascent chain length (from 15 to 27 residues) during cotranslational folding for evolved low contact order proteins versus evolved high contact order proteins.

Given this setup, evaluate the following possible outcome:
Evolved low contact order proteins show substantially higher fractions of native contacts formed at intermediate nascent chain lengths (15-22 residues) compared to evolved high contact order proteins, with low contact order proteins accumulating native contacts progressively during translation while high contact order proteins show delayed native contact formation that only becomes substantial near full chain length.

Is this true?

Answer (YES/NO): YES